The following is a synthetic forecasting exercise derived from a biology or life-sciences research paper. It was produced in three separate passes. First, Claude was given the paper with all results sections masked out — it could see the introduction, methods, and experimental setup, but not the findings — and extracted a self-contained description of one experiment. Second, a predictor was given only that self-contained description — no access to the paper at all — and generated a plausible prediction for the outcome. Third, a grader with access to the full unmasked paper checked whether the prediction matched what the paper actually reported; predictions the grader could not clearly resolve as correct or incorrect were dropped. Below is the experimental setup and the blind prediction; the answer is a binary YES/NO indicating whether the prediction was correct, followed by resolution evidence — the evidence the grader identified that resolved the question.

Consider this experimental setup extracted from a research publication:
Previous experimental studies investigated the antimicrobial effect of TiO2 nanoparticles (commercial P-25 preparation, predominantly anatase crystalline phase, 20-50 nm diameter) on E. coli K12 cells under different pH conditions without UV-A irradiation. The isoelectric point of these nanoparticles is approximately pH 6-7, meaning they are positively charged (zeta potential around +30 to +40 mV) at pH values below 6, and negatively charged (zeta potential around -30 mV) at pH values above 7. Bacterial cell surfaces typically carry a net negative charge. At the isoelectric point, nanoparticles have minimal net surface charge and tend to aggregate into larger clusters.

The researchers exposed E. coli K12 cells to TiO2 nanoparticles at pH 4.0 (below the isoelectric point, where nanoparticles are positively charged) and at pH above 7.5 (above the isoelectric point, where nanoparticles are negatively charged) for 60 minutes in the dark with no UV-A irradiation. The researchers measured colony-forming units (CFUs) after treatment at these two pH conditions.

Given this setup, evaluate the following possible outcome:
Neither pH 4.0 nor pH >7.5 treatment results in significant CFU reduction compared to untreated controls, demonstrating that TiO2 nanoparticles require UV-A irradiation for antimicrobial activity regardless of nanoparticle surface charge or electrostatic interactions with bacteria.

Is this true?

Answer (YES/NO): NO